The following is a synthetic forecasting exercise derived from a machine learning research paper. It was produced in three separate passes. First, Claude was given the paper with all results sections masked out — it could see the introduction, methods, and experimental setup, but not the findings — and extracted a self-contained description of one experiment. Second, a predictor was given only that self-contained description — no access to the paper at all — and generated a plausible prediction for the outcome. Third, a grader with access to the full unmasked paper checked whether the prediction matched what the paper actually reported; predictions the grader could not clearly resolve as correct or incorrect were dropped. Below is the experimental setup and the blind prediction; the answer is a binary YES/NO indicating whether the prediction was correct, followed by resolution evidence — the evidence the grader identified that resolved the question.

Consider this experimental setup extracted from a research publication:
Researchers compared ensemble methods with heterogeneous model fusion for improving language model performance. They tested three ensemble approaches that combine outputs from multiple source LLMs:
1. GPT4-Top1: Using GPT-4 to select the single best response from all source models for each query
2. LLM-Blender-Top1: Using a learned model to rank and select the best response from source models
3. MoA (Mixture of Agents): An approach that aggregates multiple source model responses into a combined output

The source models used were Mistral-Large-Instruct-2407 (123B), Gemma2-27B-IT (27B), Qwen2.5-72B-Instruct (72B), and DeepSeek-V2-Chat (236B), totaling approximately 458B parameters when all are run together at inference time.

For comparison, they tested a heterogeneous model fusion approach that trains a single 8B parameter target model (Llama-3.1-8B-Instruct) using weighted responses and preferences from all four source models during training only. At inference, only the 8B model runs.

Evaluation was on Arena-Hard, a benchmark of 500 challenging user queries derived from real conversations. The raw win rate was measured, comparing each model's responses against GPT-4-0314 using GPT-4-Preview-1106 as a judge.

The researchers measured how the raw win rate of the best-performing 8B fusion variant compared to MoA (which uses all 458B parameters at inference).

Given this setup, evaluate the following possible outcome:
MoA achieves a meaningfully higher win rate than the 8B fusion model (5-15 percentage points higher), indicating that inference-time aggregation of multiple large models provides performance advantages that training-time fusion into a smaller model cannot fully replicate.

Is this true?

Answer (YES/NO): NO